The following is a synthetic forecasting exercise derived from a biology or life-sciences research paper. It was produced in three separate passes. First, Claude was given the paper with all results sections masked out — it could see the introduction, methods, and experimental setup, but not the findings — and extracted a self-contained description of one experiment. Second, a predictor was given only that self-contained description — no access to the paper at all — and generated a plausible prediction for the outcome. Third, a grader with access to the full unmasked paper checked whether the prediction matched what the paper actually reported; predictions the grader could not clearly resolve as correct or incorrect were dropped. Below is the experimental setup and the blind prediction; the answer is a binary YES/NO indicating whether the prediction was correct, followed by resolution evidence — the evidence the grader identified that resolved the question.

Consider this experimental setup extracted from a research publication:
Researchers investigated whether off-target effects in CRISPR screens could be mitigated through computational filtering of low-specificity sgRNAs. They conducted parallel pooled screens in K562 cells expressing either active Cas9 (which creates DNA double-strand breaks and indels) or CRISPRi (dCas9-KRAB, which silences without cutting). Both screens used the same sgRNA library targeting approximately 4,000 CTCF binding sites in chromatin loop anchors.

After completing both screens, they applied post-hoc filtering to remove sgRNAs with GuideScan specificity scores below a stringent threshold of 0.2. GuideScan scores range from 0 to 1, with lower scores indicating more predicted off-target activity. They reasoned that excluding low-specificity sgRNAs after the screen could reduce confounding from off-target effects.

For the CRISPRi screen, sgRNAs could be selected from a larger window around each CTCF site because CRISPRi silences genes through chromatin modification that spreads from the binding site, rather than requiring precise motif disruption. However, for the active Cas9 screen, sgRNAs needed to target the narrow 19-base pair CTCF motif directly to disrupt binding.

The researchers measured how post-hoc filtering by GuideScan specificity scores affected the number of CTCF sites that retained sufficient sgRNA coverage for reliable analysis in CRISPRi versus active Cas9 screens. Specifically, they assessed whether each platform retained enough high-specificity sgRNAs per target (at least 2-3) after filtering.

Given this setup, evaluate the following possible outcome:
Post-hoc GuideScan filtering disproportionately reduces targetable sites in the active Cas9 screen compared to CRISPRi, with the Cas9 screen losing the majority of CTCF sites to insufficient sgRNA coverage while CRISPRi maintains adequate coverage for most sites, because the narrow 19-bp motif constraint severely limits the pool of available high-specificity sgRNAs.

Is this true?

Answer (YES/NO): NO